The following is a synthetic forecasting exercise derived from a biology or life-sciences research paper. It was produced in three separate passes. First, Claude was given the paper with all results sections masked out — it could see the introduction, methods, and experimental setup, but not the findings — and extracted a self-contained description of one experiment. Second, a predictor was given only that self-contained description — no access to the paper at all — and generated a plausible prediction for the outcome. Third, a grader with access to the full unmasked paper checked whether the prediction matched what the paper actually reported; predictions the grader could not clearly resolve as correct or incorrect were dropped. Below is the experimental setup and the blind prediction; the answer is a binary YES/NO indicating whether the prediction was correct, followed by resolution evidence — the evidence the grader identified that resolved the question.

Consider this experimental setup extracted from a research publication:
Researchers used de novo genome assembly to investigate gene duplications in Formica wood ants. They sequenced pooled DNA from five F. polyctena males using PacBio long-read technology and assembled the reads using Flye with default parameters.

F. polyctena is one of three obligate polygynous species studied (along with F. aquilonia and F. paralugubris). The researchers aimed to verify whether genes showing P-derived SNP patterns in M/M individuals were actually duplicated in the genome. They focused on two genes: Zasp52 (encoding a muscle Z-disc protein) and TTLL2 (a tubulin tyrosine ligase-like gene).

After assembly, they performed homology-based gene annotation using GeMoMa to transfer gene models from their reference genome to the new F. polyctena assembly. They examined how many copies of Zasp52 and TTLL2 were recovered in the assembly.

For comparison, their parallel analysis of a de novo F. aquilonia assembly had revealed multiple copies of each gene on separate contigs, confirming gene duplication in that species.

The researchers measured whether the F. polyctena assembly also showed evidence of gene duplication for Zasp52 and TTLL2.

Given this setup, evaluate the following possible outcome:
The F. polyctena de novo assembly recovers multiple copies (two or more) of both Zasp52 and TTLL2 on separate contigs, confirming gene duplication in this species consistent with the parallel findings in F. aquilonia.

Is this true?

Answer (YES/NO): YES